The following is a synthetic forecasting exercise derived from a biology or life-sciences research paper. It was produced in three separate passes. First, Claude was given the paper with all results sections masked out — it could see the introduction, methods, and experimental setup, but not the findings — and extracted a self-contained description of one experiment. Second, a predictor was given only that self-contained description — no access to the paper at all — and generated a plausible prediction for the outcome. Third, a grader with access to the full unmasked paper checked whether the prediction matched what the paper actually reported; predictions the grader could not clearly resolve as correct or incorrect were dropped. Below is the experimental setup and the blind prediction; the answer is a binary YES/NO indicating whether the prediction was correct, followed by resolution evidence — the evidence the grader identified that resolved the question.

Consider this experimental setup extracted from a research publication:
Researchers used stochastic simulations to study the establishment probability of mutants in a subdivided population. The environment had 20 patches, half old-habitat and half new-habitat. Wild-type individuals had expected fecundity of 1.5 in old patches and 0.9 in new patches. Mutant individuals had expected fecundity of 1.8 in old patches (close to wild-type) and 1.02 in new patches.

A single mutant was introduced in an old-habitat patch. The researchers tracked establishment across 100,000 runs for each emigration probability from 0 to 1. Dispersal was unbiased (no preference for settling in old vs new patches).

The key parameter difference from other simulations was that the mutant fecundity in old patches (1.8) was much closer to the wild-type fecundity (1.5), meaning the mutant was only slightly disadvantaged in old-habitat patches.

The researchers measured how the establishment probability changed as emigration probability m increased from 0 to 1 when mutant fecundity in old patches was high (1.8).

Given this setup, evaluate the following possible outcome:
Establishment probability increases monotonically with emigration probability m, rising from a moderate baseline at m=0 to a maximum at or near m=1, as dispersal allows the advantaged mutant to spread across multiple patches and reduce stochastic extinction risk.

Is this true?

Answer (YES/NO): NO